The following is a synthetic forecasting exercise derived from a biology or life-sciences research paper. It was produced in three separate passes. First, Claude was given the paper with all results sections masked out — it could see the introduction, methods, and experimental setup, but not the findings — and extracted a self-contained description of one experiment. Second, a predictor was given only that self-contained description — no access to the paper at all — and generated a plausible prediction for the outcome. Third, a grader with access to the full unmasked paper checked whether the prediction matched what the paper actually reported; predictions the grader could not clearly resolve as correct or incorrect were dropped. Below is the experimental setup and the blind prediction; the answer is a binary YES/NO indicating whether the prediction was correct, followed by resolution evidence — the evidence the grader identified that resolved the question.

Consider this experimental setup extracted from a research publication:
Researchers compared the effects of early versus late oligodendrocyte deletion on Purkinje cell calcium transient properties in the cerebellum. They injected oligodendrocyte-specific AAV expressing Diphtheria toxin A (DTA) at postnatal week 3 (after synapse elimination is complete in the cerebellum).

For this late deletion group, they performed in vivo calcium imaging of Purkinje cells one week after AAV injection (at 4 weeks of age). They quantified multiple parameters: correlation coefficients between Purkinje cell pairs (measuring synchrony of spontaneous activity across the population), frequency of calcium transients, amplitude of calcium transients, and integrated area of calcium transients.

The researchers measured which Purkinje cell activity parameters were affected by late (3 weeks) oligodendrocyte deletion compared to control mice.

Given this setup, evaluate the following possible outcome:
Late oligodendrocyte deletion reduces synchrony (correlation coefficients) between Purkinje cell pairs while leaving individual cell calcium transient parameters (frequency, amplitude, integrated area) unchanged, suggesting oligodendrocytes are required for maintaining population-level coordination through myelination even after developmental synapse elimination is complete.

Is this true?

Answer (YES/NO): NO